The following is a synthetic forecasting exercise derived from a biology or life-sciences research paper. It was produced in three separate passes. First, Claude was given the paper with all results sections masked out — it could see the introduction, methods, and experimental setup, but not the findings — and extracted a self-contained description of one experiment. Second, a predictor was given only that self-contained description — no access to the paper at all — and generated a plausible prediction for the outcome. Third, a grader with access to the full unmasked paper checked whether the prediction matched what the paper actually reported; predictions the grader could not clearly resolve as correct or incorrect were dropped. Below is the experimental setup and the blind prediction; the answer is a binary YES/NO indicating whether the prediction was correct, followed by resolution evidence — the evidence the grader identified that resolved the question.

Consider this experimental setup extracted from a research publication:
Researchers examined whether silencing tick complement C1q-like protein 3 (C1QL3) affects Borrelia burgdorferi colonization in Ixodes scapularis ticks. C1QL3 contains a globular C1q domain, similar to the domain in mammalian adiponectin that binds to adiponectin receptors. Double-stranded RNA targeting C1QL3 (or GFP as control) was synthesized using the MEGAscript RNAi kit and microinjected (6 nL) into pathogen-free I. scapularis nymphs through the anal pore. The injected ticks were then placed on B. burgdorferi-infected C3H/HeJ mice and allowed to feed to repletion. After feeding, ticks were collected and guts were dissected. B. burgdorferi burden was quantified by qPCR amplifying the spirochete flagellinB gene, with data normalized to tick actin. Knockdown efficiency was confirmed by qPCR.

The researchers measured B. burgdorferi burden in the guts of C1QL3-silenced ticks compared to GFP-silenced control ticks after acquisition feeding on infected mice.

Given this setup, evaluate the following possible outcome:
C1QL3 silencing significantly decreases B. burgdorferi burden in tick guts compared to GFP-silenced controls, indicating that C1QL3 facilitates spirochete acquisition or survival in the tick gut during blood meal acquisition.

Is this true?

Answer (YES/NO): YES